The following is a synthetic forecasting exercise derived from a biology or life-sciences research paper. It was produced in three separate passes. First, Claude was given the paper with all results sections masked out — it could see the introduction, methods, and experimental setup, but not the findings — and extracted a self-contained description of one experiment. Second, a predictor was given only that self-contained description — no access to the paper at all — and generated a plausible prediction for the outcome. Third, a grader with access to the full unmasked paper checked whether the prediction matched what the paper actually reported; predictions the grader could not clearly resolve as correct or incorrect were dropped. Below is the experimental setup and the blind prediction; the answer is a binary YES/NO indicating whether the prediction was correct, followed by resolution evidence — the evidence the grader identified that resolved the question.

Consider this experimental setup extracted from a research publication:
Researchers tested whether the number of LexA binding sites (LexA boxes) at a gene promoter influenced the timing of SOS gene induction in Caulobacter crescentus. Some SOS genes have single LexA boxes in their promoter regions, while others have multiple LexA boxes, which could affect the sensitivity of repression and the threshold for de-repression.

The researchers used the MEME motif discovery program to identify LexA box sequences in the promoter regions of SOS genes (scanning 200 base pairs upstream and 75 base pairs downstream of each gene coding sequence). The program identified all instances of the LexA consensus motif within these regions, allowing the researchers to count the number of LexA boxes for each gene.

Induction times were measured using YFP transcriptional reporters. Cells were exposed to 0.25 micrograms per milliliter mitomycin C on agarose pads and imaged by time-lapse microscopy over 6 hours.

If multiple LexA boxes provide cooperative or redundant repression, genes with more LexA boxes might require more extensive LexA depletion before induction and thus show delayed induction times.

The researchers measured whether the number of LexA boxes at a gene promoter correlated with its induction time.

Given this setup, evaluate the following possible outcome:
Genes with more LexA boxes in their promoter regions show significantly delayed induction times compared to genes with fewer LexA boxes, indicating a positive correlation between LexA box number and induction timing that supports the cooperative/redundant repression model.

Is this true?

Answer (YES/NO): NO